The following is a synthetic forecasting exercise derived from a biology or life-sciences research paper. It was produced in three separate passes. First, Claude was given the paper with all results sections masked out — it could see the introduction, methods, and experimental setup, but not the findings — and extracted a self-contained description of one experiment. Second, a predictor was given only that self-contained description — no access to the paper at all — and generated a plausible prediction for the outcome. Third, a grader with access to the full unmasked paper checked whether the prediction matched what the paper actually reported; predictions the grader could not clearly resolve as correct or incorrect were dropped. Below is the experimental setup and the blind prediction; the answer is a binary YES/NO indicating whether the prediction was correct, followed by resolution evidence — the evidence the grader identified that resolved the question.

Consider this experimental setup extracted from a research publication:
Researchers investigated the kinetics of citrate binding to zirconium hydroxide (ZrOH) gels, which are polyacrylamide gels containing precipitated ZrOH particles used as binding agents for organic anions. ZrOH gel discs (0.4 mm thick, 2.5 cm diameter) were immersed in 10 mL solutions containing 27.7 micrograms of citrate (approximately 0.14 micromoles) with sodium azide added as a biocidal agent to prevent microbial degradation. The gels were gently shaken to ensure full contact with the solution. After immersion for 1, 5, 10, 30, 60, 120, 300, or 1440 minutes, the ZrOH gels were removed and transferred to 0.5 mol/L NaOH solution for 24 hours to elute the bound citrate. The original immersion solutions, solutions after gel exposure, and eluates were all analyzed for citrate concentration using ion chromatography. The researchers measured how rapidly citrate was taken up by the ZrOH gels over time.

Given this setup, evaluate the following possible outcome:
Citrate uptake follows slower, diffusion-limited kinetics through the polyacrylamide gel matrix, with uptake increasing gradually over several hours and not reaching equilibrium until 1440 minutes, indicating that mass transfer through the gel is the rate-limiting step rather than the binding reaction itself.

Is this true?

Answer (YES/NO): NO